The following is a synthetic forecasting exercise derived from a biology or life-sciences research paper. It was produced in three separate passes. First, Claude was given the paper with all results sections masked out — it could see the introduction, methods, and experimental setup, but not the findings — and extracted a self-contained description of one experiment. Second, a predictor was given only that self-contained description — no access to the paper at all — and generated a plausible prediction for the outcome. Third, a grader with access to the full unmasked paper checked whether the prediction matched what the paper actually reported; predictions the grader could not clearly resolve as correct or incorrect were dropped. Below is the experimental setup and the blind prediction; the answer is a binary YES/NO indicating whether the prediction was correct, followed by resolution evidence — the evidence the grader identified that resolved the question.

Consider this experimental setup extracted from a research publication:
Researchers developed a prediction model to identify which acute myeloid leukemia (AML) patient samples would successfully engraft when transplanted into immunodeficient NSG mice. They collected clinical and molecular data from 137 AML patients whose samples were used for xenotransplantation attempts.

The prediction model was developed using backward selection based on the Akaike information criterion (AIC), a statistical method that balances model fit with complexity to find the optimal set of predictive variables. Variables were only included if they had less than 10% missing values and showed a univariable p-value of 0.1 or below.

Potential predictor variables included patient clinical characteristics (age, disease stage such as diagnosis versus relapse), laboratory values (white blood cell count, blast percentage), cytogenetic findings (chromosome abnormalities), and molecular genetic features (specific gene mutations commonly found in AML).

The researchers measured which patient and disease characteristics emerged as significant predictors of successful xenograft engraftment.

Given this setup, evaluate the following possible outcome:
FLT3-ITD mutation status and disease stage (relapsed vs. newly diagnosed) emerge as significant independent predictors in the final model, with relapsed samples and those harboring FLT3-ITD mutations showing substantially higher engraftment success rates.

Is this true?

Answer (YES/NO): NO